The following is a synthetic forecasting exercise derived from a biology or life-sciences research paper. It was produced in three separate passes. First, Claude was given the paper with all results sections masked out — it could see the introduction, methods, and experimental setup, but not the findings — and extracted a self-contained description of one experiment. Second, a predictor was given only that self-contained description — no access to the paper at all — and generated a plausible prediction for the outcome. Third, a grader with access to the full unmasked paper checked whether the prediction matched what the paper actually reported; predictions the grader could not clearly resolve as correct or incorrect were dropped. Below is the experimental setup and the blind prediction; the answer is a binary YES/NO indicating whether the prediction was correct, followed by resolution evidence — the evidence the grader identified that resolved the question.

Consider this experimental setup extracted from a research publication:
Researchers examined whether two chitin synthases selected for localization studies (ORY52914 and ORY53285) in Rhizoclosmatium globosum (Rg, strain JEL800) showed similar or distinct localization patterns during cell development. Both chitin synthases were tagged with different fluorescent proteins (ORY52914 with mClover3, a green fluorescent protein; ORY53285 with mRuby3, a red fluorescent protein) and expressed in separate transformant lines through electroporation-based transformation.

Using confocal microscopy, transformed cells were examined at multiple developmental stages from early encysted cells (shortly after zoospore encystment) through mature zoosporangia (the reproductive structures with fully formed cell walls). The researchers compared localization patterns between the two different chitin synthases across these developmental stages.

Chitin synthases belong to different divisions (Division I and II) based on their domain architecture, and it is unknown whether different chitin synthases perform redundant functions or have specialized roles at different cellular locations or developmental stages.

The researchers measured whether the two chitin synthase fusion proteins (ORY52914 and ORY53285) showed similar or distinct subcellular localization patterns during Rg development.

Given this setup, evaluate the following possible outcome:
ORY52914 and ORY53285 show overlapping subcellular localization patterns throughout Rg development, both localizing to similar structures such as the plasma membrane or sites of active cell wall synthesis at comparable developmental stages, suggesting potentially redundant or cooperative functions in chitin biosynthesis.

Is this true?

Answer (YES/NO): NO